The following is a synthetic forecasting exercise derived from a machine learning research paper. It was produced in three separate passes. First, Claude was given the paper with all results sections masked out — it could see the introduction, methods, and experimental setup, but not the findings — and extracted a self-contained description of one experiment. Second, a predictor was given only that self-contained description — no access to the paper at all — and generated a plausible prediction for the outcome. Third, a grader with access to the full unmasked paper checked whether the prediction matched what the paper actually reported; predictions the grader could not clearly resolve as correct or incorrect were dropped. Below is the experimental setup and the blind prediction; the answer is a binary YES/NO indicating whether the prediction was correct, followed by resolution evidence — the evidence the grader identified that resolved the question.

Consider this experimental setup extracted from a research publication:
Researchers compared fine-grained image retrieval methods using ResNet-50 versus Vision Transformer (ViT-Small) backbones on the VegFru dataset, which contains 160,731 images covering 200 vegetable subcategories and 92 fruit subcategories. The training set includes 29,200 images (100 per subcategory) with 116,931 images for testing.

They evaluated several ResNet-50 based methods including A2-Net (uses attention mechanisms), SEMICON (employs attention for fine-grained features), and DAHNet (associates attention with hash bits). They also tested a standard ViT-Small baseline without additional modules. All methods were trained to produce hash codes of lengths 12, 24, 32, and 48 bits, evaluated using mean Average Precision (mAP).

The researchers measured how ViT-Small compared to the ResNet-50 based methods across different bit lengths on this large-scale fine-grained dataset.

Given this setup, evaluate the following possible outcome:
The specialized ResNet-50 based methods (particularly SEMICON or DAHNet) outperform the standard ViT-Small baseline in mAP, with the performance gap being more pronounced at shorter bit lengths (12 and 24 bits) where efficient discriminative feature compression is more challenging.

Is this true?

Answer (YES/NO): NO